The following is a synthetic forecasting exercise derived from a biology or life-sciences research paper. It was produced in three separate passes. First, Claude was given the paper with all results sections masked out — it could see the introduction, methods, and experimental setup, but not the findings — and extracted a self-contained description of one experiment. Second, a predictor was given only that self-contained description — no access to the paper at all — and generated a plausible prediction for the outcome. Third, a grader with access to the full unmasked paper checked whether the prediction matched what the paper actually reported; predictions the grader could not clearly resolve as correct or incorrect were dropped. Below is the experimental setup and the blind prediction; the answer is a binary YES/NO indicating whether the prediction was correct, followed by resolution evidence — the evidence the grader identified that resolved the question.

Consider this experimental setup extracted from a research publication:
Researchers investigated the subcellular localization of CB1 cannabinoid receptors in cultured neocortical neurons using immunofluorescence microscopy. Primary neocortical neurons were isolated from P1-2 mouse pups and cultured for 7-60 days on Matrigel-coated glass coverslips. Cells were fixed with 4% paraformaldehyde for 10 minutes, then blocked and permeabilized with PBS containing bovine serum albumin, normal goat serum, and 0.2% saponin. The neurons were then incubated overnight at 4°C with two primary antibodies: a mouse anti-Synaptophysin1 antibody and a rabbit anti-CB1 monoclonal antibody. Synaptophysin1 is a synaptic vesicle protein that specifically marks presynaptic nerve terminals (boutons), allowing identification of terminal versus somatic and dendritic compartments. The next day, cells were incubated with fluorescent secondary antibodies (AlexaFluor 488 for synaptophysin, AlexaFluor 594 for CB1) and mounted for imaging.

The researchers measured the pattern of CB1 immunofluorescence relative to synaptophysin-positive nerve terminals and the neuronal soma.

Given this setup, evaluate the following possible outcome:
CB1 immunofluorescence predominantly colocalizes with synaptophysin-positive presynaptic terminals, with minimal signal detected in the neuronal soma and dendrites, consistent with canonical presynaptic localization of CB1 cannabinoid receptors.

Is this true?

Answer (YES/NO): NO